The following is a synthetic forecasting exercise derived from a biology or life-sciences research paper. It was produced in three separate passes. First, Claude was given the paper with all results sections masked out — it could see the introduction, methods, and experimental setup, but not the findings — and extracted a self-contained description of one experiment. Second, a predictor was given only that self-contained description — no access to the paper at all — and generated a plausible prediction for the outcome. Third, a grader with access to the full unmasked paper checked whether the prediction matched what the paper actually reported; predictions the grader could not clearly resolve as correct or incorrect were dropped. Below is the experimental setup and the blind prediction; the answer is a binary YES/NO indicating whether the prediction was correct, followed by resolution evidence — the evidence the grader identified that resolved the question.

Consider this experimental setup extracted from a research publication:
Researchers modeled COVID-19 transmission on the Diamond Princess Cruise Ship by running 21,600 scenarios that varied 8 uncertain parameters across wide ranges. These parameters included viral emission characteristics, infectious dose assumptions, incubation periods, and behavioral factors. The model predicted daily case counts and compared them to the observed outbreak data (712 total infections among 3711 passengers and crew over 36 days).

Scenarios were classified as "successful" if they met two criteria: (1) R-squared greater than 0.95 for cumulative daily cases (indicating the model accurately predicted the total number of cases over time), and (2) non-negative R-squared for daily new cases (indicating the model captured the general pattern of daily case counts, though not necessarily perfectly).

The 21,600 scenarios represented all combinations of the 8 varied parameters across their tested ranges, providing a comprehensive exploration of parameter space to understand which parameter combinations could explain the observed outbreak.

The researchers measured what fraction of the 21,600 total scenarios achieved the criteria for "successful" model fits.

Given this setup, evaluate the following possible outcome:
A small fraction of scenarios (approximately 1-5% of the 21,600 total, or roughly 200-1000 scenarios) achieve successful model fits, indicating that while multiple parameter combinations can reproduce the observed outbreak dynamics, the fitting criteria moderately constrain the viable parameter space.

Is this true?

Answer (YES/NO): NO